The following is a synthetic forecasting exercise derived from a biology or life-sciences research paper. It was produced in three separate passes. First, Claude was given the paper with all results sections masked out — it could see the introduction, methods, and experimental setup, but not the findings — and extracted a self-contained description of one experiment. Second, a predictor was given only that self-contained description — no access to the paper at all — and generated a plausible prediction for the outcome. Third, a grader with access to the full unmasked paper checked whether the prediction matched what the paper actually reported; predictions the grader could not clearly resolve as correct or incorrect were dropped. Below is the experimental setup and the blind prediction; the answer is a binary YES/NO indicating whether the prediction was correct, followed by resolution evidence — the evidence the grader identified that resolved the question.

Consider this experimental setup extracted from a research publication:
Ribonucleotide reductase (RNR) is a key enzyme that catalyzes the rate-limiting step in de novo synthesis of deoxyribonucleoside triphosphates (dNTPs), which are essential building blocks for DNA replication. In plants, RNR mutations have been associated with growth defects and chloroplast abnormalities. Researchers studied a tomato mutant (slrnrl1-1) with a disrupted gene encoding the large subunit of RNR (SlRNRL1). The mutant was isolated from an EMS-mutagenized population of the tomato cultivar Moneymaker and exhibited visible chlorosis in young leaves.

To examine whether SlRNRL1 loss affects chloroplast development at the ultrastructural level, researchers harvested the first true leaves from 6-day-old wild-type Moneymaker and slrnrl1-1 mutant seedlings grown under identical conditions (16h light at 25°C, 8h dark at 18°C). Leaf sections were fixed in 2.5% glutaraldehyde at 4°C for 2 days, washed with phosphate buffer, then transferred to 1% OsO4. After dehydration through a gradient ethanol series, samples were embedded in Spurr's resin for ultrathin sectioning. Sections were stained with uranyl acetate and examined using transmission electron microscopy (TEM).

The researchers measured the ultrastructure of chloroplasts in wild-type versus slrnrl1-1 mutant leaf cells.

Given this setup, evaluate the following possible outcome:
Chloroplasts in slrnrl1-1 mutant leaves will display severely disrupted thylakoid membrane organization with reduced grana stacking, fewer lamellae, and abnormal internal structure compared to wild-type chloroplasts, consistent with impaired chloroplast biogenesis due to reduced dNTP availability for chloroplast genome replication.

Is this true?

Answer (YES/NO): NO